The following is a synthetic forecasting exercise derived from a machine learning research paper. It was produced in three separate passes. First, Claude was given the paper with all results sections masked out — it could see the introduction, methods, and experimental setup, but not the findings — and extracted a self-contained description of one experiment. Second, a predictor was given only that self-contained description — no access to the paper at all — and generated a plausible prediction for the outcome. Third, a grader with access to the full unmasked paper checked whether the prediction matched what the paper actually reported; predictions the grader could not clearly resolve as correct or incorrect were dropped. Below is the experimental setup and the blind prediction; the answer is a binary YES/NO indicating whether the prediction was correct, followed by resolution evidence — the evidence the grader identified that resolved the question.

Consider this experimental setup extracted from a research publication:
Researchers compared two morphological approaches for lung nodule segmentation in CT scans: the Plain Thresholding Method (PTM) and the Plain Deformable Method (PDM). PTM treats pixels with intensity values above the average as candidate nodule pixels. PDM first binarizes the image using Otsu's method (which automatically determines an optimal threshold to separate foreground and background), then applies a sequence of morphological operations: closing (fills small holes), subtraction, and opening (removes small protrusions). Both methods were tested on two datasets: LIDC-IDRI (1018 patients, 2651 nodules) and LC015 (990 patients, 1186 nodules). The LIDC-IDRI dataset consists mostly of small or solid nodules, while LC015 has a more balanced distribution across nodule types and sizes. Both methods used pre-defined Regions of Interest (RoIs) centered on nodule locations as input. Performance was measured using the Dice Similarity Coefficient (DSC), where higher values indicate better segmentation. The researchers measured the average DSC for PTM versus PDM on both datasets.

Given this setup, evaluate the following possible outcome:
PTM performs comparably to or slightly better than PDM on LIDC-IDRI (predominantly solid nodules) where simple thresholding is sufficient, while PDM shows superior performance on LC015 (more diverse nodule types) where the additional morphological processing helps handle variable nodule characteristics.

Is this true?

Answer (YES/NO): NO